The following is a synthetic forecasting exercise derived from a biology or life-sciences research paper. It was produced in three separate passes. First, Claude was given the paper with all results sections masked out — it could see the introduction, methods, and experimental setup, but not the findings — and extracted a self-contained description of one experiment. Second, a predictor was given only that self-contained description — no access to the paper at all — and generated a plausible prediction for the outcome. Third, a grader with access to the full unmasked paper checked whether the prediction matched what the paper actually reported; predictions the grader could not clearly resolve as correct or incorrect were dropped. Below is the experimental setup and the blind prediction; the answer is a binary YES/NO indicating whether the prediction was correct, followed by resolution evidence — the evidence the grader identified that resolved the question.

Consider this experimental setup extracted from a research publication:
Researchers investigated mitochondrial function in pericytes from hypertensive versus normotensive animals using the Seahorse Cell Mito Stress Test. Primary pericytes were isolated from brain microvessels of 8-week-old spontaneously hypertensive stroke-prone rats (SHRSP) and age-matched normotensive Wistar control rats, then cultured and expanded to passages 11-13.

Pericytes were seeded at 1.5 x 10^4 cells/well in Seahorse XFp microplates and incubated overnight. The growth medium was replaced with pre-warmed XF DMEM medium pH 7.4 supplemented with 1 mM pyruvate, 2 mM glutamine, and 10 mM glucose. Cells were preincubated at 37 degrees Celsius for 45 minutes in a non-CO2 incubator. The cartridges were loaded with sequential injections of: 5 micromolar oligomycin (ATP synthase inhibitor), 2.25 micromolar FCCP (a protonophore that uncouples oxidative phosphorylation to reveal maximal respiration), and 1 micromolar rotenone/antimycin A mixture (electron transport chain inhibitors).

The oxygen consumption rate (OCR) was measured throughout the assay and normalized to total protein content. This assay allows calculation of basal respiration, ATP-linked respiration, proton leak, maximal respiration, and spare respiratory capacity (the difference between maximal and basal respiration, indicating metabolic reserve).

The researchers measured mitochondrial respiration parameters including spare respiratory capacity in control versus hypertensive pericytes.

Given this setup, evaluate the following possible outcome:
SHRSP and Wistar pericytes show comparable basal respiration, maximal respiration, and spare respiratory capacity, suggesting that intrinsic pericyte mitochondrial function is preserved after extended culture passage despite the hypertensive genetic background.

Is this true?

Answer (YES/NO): NO